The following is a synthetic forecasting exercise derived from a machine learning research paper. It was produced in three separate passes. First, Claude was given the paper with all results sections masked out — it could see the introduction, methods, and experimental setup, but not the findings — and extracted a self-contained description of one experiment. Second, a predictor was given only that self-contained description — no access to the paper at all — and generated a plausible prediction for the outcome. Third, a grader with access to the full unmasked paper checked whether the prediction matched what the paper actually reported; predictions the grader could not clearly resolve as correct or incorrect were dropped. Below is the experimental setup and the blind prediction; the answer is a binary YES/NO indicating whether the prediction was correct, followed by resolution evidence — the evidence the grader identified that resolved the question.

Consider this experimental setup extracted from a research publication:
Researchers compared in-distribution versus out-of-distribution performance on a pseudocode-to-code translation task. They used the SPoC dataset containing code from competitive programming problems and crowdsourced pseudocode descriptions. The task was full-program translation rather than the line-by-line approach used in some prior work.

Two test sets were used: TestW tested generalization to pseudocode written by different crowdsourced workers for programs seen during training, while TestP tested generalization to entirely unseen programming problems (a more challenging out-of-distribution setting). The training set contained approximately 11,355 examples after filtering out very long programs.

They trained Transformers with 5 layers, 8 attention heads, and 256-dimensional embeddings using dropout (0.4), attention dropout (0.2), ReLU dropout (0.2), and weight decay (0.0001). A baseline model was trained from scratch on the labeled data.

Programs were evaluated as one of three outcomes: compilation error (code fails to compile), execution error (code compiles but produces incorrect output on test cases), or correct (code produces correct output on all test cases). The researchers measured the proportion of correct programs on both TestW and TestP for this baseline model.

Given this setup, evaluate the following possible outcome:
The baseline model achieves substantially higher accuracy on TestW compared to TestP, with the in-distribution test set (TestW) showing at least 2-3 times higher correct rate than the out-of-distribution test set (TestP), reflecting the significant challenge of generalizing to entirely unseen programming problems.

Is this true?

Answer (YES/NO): YES